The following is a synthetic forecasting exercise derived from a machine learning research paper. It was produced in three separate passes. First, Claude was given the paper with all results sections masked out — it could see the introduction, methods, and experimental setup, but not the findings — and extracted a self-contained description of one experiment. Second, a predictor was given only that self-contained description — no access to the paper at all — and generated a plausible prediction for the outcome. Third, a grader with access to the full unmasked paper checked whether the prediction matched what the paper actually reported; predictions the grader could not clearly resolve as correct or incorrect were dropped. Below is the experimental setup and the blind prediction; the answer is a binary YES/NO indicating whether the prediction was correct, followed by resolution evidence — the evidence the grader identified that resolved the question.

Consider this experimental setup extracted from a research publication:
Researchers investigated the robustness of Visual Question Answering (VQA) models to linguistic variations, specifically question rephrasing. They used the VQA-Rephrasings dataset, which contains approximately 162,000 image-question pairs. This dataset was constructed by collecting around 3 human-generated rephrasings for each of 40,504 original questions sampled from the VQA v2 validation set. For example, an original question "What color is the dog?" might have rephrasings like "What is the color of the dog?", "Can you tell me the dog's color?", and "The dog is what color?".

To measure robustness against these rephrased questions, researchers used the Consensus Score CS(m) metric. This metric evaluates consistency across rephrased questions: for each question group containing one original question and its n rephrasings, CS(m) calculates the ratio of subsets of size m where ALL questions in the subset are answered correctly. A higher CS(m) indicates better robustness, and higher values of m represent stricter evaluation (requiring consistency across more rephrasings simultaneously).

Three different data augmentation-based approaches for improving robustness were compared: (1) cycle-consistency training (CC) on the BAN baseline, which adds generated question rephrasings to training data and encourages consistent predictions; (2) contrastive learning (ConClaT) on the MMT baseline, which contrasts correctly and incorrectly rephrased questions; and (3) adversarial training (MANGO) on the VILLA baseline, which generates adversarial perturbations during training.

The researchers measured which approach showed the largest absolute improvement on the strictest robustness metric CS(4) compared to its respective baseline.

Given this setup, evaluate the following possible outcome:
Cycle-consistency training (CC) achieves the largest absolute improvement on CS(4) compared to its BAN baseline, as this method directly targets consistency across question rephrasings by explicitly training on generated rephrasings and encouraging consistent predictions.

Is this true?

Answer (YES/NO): YES